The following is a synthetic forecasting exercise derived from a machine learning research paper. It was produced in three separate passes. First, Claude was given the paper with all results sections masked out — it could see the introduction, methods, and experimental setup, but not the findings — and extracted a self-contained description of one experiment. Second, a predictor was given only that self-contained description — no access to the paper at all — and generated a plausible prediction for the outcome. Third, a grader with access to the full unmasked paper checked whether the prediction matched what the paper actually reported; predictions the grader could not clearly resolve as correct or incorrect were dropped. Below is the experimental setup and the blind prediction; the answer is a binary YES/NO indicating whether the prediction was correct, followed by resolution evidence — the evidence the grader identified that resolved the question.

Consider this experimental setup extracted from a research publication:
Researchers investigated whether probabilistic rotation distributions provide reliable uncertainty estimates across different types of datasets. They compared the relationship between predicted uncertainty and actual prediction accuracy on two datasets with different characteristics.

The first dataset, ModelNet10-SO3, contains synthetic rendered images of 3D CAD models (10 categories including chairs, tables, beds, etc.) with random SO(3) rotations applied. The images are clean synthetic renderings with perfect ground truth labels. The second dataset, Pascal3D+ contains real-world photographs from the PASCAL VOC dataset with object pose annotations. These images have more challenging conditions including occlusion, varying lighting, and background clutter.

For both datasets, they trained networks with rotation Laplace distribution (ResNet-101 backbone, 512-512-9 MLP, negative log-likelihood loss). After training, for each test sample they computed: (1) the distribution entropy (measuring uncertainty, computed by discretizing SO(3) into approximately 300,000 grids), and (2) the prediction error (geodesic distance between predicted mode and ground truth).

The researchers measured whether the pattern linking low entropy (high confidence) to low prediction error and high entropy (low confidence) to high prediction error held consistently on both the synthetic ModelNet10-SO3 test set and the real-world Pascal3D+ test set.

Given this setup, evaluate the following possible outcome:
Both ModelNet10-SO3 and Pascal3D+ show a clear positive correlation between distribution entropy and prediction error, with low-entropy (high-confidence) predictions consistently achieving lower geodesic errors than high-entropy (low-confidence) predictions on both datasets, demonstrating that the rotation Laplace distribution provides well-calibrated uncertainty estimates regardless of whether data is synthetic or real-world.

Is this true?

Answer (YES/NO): YES